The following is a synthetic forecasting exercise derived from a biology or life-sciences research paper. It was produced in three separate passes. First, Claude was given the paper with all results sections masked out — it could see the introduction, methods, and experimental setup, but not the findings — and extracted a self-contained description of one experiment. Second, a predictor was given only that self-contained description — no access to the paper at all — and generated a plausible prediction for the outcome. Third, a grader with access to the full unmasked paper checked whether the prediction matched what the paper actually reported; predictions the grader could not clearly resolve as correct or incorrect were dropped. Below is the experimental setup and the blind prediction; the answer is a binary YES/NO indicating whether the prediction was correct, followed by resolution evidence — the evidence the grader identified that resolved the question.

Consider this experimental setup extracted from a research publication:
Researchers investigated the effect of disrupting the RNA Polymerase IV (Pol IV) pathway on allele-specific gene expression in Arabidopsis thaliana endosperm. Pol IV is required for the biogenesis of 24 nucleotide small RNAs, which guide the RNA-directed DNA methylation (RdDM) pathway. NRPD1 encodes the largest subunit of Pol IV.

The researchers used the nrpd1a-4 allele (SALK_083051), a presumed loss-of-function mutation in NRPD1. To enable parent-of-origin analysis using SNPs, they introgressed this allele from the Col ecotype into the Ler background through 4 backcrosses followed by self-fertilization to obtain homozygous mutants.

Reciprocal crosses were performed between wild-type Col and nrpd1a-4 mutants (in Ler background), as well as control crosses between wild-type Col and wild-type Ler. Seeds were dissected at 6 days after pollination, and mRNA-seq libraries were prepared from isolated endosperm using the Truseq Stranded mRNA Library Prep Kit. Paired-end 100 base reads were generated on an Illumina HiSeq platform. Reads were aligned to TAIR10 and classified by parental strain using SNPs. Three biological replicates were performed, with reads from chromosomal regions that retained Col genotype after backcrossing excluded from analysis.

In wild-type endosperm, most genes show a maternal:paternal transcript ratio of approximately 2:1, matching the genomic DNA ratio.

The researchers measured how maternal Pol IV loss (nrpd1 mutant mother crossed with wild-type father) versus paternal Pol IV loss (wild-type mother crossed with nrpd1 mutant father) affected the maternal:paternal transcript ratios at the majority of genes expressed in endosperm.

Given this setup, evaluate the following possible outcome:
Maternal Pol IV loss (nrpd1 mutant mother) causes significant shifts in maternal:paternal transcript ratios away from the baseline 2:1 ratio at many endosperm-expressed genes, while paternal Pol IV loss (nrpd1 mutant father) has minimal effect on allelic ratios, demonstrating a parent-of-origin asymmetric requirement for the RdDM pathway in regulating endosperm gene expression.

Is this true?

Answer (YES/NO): NO